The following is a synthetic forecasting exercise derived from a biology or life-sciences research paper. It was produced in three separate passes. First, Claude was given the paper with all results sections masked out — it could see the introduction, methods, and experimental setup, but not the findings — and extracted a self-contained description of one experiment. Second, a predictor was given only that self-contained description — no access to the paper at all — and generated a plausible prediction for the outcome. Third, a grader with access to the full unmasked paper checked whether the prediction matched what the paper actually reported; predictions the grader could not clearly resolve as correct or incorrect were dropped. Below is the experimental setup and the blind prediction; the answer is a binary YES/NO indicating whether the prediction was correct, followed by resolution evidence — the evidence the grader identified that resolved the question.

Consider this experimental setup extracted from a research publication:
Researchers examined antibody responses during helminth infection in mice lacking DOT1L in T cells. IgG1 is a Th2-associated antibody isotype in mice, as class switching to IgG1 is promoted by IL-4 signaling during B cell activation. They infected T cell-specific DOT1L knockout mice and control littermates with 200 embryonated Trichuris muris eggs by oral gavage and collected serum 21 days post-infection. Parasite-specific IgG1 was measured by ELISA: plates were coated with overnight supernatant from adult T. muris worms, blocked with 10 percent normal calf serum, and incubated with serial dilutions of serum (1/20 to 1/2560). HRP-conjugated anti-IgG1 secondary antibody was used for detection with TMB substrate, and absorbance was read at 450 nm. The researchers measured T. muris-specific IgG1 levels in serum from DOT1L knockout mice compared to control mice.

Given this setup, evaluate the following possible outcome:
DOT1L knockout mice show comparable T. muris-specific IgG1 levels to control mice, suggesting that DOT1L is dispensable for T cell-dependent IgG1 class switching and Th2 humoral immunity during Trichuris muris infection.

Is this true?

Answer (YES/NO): NO